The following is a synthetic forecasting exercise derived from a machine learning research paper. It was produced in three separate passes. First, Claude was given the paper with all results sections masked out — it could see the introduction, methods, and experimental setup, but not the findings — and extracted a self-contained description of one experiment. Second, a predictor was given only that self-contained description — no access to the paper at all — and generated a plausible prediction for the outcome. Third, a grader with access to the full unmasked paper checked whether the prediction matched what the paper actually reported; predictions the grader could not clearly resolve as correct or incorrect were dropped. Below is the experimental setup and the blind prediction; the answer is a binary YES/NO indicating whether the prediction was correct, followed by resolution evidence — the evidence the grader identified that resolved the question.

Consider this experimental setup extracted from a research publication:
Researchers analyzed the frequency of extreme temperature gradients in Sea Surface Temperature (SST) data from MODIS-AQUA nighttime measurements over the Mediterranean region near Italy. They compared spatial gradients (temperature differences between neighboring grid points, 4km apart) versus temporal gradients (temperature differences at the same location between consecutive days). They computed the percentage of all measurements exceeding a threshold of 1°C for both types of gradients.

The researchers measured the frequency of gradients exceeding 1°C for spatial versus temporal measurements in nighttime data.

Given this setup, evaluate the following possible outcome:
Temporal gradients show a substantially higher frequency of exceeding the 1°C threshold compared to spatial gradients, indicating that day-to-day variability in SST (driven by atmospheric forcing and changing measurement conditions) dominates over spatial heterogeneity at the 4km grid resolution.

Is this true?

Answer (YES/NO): YES